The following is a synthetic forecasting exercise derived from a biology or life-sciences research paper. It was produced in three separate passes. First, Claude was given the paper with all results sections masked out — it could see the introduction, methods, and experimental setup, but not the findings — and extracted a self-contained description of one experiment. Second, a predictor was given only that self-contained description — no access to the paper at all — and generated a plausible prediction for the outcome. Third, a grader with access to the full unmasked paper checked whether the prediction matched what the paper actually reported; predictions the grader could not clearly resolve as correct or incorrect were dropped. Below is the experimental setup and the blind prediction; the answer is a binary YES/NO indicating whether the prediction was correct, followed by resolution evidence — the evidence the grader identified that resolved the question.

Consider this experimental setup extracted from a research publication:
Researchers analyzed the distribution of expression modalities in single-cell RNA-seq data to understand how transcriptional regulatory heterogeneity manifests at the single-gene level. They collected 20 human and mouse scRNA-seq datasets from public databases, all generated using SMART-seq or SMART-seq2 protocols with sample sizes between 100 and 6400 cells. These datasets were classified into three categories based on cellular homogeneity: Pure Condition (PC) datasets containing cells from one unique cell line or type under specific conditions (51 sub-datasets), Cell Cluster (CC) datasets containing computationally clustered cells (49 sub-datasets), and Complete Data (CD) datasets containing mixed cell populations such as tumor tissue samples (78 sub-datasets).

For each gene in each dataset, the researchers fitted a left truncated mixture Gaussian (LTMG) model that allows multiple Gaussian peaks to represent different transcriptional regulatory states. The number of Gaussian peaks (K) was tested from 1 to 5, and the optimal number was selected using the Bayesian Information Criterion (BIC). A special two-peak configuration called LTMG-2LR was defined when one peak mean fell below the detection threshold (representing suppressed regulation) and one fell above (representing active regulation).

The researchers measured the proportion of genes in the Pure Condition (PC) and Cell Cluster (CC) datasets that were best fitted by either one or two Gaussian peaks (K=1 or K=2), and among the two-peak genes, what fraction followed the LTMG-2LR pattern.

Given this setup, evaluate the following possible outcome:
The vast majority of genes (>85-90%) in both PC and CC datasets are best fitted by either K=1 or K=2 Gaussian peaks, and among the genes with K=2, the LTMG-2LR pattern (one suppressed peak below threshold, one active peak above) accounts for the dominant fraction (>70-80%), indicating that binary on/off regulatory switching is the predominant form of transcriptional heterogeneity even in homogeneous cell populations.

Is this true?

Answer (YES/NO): NO